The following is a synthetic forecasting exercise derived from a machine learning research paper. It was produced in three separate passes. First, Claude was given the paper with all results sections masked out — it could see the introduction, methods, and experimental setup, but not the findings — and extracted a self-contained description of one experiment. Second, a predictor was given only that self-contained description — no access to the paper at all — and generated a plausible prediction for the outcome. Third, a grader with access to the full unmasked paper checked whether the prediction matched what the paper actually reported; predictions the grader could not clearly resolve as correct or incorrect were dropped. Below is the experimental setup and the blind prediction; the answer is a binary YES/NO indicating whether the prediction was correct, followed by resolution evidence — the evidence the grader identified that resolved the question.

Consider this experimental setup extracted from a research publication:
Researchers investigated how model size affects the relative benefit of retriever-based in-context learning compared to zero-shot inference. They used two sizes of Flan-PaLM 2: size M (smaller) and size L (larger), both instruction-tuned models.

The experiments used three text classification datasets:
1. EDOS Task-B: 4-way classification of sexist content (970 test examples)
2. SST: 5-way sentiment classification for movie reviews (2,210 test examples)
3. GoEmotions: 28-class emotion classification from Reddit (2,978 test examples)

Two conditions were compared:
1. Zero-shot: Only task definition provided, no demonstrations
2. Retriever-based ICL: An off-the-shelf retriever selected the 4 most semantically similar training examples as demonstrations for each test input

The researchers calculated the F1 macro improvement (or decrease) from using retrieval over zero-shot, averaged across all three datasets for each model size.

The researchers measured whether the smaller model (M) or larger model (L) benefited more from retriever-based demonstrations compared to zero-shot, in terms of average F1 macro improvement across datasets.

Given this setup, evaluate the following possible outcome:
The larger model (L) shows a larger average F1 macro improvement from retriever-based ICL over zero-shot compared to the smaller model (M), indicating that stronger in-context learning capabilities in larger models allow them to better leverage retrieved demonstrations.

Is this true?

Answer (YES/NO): YES